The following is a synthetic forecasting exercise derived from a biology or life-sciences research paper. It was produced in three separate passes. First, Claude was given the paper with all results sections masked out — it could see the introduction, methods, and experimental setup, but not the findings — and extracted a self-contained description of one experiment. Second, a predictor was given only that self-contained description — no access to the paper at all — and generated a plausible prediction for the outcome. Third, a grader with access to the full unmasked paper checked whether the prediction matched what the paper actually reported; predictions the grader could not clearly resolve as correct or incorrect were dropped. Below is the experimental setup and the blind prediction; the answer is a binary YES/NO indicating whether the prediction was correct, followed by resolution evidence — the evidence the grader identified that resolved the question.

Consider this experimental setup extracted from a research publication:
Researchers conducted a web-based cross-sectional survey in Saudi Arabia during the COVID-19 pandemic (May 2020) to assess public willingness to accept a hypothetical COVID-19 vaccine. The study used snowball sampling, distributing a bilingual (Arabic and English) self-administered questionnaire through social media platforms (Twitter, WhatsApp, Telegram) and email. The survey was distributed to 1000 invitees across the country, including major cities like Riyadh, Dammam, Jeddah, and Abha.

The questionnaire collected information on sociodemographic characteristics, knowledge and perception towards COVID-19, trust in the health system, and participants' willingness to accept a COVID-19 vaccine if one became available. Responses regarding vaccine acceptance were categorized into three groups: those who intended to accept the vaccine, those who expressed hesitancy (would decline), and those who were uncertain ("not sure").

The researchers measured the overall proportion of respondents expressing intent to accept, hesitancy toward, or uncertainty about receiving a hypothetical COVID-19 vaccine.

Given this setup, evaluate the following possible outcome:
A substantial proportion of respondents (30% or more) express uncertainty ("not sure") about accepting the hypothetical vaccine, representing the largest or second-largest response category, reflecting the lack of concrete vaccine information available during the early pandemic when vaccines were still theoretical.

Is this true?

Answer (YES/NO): NO